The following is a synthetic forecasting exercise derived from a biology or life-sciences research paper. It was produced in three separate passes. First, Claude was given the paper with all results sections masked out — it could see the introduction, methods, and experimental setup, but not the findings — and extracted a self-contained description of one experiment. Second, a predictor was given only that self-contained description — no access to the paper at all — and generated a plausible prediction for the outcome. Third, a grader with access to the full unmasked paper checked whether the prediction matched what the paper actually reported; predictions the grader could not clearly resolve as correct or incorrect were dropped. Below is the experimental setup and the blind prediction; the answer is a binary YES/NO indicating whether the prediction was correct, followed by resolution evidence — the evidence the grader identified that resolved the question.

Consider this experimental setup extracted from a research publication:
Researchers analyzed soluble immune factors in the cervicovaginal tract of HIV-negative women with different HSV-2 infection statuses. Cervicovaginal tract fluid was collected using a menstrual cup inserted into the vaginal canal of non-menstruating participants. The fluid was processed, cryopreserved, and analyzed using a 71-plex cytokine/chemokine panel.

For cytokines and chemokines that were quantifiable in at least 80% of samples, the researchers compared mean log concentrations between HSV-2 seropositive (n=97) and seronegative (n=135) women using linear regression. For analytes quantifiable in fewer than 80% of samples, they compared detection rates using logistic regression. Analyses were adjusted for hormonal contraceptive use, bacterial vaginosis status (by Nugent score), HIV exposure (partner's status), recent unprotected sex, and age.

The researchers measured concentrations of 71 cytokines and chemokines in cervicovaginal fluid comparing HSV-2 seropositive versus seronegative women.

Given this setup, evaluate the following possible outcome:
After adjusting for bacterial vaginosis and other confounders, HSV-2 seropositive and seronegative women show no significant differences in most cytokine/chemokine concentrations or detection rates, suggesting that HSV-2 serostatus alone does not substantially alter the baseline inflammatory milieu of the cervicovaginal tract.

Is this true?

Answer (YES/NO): YES